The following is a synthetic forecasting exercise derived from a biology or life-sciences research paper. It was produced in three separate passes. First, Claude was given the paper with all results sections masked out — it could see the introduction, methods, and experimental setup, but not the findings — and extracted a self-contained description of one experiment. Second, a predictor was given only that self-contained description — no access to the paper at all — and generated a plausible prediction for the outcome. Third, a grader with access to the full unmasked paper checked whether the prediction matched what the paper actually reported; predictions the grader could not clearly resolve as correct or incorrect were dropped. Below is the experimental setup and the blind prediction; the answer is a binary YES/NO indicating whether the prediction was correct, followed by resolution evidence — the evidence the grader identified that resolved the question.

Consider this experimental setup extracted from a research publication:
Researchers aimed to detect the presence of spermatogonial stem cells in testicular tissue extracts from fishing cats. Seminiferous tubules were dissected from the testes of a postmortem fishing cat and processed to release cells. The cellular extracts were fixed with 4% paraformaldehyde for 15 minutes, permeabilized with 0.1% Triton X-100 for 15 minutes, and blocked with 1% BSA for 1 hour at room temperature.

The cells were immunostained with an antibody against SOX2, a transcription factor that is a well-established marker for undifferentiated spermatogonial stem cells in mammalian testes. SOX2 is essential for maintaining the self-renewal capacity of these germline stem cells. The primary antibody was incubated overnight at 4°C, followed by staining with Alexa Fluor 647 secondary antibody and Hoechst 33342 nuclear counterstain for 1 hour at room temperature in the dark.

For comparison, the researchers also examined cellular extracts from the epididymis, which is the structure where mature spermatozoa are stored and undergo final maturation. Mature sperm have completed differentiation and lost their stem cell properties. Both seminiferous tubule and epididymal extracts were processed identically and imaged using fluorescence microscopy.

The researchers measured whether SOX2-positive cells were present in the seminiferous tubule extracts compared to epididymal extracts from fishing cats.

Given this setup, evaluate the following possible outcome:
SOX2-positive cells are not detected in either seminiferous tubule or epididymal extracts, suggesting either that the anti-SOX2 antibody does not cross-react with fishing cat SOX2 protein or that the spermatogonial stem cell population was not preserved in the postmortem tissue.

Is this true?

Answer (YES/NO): NO